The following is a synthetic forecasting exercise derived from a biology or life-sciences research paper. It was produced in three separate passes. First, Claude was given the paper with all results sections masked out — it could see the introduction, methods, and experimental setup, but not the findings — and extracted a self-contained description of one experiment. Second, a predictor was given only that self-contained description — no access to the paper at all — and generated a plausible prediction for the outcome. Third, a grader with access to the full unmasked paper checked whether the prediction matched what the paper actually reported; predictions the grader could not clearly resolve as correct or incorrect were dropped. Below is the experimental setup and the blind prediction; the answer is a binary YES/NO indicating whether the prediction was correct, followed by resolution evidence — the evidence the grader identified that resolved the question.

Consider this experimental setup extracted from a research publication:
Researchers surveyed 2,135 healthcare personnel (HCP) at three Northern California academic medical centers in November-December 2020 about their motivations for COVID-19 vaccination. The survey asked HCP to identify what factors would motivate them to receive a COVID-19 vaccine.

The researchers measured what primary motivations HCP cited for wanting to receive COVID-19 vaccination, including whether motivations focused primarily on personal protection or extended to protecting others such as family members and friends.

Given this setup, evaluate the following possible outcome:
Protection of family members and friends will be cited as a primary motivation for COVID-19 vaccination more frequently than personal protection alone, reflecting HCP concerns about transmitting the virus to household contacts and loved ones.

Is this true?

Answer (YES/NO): NO